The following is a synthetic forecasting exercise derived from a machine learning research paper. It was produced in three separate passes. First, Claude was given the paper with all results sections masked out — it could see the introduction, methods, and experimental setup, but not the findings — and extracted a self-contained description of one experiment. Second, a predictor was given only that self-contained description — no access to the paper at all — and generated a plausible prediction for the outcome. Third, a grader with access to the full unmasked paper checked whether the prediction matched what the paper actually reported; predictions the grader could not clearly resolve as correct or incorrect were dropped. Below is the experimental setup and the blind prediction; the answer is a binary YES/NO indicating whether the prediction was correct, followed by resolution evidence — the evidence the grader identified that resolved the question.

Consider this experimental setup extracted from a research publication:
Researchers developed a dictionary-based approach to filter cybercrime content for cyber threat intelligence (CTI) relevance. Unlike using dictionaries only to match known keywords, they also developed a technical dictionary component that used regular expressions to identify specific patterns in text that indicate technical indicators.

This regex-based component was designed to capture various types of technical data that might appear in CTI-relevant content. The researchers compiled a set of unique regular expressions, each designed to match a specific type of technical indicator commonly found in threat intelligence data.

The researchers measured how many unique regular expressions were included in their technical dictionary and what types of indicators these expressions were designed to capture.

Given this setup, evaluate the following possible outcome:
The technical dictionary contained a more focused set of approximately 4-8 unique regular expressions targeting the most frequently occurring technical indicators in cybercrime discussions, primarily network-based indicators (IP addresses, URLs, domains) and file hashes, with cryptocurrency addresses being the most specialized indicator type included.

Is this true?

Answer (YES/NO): NO